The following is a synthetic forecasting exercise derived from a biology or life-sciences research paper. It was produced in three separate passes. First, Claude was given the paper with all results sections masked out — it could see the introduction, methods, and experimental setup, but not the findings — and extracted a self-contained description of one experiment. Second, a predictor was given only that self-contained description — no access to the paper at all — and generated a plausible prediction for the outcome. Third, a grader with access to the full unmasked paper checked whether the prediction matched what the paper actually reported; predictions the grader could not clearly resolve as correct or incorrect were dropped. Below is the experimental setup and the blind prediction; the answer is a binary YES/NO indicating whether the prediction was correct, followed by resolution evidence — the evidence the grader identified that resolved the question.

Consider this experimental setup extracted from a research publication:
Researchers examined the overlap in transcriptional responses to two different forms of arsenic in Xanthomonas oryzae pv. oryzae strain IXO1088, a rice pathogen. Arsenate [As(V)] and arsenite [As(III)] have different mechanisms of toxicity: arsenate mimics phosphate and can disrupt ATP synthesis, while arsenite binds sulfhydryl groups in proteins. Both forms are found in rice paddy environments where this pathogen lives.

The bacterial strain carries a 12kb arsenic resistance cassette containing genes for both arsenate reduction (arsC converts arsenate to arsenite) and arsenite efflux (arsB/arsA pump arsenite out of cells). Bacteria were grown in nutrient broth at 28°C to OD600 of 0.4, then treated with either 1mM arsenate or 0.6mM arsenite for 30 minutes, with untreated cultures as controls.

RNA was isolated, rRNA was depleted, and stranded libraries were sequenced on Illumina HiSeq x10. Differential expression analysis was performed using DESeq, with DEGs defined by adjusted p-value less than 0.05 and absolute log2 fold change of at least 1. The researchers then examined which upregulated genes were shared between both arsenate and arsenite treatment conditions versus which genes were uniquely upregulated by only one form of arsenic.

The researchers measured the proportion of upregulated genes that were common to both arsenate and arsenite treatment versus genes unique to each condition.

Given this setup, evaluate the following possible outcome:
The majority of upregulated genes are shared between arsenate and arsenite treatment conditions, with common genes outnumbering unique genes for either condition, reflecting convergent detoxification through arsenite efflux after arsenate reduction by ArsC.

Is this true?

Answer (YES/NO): NO